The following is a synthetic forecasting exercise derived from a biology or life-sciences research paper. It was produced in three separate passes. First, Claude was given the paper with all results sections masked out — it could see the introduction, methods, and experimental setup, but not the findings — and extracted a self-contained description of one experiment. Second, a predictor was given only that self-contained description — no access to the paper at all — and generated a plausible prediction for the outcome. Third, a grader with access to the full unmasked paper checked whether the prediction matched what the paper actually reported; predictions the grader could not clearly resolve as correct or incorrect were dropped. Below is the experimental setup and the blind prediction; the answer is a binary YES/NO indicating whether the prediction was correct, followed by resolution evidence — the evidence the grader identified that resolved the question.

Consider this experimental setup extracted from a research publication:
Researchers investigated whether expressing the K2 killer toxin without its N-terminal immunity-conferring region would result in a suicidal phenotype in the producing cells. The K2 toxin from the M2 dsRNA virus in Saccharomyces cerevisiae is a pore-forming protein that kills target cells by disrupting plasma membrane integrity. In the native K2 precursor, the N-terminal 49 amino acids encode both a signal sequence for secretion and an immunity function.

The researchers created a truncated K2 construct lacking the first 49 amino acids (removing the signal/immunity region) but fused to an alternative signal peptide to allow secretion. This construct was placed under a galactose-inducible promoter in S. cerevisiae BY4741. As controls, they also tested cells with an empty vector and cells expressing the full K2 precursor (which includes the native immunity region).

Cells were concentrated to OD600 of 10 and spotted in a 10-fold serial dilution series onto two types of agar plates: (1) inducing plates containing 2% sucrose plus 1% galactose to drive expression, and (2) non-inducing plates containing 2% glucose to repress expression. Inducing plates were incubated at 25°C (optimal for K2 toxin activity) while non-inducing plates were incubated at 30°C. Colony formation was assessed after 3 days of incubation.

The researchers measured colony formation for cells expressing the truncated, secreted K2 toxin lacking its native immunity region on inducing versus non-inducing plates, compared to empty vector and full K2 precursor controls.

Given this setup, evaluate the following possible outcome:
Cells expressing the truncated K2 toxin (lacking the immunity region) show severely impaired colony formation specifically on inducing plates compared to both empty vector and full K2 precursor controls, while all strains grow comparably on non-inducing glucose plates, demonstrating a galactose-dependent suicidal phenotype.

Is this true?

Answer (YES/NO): YES